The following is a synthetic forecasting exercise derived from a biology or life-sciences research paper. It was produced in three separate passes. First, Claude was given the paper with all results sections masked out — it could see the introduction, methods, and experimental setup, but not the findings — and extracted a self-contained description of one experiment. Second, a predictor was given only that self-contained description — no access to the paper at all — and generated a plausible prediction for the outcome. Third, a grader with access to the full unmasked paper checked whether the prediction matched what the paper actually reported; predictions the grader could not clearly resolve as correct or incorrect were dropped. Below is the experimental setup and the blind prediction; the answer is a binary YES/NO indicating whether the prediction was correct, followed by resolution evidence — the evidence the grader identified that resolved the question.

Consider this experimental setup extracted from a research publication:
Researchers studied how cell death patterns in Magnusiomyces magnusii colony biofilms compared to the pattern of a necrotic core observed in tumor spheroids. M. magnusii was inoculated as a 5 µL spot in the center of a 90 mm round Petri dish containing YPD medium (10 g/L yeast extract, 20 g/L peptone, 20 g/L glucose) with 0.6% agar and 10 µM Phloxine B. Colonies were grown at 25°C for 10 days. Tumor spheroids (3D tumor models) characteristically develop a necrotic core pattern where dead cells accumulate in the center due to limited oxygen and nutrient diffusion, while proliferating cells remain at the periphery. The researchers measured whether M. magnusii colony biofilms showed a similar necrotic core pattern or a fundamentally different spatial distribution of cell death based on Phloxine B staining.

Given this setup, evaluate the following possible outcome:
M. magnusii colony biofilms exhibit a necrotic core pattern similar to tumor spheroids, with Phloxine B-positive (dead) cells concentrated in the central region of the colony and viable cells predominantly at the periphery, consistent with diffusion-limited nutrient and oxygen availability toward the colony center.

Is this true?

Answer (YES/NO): YES